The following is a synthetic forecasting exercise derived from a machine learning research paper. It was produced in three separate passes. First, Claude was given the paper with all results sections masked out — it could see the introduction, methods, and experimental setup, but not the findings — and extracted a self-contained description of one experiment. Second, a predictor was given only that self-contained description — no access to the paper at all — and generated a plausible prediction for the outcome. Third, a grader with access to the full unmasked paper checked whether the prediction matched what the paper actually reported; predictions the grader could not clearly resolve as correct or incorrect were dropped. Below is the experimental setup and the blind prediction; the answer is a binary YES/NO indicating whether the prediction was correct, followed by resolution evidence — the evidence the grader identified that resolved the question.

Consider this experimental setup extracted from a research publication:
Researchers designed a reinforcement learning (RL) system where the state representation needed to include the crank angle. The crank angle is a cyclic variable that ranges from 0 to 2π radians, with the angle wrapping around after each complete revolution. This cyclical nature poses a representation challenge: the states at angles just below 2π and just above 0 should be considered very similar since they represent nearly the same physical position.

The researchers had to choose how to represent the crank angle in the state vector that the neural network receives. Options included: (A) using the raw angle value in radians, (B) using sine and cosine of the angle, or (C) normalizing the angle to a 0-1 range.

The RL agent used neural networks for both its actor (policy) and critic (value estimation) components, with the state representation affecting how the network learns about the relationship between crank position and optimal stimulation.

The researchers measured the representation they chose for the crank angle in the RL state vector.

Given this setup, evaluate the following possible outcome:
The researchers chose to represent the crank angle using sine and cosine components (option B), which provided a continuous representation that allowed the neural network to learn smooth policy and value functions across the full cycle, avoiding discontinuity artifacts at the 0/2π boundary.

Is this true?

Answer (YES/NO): YES